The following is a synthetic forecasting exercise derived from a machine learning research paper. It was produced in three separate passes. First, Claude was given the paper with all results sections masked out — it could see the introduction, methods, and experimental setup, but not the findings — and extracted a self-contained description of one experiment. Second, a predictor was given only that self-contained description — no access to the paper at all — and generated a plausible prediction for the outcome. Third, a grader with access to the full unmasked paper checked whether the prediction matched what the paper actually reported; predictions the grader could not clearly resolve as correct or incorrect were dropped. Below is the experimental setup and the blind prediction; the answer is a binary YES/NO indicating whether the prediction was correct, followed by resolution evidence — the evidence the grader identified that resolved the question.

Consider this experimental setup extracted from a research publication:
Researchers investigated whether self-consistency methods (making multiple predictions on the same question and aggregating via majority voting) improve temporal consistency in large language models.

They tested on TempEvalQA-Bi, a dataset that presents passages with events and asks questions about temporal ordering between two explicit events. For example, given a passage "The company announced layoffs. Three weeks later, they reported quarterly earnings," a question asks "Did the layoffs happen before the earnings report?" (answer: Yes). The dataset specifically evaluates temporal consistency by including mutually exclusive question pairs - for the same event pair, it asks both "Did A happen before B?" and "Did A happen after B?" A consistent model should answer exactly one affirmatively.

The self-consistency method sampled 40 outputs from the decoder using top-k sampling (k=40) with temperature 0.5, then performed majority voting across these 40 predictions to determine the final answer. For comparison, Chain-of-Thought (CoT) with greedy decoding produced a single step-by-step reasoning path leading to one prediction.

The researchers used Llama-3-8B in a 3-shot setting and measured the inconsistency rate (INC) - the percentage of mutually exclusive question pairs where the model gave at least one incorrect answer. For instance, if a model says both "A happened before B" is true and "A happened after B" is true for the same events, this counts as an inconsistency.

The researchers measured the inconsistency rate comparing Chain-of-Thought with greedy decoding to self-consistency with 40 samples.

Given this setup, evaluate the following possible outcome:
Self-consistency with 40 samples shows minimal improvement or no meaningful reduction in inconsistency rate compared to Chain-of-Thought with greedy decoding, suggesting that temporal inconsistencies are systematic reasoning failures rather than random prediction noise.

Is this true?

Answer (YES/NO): YES